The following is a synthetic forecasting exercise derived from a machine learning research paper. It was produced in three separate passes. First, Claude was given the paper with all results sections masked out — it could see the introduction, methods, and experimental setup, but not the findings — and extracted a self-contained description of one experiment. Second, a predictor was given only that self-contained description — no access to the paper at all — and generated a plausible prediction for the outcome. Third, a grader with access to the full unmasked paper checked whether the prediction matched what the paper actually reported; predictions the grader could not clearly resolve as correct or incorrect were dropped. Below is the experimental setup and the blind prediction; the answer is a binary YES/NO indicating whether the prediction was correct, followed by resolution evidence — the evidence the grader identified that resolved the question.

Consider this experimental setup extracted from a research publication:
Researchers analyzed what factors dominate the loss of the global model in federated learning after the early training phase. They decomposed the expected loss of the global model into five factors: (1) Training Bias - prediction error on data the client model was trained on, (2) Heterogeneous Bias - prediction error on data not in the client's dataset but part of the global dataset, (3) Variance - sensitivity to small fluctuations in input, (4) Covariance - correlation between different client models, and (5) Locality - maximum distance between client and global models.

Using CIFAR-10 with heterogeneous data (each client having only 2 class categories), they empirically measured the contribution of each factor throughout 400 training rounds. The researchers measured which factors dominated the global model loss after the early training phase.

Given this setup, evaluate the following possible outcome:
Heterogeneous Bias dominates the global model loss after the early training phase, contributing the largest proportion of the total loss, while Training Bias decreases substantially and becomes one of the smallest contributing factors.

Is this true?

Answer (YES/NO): NO